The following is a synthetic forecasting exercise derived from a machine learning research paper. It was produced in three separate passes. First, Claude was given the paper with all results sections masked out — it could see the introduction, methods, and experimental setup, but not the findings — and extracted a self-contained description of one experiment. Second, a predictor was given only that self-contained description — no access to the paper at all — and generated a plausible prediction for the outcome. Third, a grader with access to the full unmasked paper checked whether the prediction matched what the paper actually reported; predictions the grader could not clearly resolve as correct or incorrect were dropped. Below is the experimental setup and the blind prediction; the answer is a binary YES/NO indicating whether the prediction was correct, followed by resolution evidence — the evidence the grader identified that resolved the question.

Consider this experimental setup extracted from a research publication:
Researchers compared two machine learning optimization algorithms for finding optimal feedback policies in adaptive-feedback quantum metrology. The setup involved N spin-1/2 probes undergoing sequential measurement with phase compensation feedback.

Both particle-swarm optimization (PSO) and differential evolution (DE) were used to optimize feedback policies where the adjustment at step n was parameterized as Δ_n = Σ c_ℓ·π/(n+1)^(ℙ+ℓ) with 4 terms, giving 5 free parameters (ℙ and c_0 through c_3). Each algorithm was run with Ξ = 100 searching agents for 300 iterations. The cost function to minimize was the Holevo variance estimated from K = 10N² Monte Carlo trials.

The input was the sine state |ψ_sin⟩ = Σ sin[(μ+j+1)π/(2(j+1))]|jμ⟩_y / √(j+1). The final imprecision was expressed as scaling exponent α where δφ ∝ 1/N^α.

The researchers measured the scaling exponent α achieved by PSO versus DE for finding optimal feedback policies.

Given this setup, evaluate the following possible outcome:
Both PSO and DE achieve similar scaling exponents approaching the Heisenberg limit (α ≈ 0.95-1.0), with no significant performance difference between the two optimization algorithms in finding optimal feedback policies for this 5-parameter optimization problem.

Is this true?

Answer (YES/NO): NO